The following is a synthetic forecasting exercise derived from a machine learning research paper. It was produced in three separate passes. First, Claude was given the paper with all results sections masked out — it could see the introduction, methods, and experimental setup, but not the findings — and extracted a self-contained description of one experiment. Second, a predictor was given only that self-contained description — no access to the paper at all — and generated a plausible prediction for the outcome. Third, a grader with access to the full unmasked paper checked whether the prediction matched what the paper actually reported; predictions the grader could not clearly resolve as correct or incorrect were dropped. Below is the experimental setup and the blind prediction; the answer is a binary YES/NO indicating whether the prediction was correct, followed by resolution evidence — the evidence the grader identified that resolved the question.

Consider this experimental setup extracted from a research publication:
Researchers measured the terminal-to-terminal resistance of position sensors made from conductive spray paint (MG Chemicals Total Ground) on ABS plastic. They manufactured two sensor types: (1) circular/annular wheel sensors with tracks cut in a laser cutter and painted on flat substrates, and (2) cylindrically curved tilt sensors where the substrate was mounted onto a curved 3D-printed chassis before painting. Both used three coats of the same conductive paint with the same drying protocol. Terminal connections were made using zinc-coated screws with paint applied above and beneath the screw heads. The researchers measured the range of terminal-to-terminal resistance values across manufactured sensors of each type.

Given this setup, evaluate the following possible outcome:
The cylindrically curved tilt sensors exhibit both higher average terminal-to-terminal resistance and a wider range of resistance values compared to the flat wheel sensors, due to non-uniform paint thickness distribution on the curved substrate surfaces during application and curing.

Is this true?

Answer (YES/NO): NO